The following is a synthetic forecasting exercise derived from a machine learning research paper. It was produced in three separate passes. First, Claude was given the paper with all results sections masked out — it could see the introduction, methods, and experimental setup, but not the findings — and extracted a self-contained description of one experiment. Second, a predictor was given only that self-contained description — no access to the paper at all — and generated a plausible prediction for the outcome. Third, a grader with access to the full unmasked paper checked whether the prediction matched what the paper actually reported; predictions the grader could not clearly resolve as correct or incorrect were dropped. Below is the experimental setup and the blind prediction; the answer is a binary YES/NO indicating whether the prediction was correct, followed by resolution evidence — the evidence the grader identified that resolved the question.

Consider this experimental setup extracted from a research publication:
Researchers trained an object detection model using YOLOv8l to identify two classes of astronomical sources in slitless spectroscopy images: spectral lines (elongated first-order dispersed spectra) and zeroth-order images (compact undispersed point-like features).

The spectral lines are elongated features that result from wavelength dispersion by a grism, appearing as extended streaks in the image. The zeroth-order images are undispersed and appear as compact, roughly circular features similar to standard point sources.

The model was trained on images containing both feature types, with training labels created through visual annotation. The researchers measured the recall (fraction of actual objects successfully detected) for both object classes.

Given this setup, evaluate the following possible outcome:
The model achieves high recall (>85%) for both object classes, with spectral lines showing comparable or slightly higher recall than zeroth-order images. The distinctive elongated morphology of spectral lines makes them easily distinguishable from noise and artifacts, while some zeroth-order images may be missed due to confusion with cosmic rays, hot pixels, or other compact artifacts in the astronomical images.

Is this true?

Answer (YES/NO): NO